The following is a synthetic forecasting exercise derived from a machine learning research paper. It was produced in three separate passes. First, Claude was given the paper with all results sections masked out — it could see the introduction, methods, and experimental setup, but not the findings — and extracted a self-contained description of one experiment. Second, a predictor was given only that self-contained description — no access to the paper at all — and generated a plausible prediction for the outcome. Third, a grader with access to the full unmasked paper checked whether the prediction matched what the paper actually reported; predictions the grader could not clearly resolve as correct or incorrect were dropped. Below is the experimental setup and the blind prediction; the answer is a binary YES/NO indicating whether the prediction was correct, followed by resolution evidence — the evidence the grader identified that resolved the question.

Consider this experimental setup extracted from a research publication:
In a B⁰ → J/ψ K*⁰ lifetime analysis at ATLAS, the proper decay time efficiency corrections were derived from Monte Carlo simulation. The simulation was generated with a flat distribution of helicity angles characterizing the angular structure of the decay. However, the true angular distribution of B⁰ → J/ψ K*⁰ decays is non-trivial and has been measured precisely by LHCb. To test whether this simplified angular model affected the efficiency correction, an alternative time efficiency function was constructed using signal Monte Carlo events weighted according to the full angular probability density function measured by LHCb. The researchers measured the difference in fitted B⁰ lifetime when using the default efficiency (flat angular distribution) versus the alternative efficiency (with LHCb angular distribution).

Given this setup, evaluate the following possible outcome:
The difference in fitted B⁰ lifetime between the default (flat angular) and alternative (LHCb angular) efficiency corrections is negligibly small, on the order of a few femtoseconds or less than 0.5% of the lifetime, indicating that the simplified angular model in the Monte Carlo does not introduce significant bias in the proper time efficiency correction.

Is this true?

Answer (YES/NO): YES